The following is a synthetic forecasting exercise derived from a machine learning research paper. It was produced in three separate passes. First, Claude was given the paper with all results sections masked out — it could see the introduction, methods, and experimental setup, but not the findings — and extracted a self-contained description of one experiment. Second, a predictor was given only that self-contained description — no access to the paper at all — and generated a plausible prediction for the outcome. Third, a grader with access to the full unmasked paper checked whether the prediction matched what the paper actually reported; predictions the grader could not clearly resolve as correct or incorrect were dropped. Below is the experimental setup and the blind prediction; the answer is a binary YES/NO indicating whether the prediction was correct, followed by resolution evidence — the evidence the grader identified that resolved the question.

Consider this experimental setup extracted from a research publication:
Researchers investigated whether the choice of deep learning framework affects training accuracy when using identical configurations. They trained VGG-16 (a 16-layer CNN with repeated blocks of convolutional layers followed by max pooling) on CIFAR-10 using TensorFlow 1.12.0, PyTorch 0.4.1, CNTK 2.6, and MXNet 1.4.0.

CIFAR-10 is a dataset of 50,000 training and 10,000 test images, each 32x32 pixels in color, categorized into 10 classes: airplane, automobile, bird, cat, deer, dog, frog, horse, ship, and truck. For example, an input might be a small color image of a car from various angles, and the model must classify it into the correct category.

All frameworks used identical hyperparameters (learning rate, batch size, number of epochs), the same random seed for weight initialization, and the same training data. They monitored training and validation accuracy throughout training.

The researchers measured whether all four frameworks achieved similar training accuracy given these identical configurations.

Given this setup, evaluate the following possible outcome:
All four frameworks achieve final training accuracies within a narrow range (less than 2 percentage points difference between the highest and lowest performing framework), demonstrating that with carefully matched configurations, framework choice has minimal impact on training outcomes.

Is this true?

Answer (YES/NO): NO